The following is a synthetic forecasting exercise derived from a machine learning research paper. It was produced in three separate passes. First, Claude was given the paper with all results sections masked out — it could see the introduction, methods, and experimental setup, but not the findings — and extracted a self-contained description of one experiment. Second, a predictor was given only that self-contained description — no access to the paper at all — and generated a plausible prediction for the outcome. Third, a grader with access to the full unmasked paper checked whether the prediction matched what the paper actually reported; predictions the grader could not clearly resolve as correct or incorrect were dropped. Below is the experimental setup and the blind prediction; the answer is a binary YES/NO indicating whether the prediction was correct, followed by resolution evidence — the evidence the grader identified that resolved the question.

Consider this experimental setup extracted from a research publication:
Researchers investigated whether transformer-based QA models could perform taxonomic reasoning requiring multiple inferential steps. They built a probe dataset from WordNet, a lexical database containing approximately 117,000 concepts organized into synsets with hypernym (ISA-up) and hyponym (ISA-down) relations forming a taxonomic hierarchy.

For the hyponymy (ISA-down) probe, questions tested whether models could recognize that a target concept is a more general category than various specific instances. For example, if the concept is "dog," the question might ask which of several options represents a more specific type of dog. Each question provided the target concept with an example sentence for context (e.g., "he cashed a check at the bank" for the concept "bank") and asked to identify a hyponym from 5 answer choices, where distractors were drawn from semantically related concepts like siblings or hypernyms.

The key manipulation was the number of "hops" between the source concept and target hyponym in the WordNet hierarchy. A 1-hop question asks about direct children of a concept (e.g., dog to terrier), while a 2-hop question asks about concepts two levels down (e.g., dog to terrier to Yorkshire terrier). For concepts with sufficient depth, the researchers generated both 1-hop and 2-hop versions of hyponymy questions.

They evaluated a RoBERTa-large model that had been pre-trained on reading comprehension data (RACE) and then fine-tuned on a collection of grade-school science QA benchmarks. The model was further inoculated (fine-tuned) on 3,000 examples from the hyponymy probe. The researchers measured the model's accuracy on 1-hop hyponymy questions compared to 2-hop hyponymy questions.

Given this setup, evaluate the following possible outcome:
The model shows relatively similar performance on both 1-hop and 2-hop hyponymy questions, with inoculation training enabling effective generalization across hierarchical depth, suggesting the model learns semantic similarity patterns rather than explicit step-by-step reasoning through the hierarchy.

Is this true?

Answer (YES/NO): NO